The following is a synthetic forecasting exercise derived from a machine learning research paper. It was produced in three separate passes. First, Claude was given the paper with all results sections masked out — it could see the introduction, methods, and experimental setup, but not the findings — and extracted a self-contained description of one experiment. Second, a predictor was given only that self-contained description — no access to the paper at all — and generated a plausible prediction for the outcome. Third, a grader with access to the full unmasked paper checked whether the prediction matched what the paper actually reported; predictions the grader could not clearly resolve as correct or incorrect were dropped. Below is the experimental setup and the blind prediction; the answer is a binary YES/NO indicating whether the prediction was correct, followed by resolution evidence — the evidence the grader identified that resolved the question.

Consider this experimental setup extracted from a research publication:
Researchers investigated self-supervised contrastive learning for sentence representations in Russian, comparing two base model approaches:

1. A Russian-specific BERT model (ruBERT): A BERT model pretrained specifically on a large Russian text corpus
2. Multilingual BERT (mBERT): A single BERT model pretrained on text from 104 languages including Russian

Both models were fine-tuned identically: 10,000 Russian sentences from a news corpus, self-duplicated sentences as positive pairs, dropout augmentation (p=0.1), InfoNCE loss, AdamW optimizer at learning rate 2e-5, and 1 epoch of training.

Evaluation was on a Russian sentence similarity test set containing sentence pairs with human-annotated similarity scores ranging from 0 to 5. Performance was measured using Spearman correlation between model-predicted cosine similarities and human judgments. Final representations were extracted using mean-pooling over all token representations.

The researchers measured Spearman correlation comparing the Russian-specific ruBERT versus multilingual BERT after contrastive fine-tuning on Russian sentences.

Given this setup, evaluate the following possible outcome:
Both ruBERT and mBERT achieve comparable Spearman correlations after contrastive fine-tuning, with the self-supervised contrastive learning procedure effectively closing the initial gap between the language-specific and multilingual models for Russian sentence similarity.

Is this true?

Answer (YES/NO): NO